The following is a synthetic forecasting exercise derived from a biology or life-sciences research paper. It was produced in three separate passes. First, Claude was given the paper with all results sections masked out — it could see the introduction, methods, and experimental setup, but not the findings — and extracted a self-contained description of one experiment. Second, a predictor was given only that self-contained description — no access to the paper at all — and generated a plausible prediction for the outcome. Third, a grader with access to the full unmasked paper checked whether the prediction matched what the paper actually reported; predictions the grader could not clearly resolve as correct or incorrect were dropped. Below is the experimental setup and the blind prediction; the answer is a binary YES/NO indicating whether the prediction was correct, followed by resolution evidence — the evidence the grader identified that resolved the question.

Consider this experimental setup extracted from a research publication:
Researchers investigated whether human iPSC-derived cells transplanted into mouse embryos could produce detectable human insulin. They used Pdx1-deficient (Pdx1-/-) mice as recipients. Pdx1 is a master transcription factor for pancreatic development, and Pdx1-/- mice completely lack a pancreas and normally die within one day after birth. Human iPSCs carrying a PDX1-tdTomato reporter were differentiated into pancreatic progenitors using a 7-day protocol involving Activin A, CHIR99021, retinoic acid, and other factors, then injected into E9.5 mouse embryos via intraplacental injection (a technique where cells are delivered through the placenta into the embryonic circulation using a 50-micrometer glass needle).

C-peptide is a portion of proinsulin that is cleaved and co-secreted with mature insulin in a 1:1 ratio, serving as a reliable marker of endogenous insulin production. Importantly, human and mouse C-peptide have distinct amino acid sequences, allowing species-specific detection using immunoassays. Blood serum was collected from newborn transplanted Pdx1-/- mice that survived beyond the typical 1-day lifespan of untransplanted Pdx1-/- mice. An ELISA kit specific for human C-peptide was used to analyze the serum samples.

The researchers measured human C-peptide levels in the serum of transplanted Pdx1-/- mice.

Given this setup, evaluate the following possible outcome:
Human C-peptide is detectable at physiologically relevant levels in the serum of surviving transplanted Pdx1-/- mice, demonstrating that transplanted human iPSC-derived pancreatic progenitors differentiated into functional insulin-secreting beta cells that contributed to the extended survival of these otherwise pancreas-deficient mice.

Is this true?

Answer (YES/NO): YES